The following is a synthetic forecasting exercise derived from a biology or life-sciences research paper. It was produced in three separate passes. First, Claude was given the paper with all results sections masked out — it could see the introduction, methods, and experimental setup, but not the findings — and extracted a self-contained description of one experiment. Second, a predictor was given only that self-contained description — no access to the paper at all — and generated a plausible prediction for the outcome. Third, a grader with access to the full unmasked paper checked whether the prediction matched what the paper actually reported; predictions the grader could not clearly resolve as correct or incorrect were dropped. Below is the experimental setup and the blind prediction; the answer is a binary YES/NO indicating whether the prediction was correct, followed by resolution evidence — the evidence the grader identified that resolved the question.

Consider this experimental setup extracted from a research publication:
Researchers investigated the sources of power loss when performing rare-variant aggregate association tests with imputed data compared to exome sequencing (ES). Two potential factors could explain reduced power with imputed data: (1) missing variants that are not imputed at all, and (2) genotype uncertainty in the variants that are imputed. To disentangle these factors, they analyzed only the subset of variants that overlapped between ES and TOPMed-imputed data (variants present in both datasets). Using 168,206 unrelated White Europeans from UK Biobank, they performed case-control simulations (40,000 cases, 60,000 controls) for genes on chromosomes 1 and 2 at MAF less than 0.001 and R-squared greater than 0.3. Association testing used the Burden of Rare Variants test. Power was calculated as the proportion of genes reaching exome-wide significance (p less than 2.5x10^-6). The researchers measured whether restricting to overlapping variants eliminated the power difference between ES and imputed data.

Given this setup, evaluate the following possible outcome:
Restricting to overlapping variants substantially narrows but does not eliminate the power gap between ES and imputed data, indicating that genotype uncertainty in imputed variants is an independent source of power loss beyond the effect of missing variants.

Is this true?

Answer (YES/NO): YES